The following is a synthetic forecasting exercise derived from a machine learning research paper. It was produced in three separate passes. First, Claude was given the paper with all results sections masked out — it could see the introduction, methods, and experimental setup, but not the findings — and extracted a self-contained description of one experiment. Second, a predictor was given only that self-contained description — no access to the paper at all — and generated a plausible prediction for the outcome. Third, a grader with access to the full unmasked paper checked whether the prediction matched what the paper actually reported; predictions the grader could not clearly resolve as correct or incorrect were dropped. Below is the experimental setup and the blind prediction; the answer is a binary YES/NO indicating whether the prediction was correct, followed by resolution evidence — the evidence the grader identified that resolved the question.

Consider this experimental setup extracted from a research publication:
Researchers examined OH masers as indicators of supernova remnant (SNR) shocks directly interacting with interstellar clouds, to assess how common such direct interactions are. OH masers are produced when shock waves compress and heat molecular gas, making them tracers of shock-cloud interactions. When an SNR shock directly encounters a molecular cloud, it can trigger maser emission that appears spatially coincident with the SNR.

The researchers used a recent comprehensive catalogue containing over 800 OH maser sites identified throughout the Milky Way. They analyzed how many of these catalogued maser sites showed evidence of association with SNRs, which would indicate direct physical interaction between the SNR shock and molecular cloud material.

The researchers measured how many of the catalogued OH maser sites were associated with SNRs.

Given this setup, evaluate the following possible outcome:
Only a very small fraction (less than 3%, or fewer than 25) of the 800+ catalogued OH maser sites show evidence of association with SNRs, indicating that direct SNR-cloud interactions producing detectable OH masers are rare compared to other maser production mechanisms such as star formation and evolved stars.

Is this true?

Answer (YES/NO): YES